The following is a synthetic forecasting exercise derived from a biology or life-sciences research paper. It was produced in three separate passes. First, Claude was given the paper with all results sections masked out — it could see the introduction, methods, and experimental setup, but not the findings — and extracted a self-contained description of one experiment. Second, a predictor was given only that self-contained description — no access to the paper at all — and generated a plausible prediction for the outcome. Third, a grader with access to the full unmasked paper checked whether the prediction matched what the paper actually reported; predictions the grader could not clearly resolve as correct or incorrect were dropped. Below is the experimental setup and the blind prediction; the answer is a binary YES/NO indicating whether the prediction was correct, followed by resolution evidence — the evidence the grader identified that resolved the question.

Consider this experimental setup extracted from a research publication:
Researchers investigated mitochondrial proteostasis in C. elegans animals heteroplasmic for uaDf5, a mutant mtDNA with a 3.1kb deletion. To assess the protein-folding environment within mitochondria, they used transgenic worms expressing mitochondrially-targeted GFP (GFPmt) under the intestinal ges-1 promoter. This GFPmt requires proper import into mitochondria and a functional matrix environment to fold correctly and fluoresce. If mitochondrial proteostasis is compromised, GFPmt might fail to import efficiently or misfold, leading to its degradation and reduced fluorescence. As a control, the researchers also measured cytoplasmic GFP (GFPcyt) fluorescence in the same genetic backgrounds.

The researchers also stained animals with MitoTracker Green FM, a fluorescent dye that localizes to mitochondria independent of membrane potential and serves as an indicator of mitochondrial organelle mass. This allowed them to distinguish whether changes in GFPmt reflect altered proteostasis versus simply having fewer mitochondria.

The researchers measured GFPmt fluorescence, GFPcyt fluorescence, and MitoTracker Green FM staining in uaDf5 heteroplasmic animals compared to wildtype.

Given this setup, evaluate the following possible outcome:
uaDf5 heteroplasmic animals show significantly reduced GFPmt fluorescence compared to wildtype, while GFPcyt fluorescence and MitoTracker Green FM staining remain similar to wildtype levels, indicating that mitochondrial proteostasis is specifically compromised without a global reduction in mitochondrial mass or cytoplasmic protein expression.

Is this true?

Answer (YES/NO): NO